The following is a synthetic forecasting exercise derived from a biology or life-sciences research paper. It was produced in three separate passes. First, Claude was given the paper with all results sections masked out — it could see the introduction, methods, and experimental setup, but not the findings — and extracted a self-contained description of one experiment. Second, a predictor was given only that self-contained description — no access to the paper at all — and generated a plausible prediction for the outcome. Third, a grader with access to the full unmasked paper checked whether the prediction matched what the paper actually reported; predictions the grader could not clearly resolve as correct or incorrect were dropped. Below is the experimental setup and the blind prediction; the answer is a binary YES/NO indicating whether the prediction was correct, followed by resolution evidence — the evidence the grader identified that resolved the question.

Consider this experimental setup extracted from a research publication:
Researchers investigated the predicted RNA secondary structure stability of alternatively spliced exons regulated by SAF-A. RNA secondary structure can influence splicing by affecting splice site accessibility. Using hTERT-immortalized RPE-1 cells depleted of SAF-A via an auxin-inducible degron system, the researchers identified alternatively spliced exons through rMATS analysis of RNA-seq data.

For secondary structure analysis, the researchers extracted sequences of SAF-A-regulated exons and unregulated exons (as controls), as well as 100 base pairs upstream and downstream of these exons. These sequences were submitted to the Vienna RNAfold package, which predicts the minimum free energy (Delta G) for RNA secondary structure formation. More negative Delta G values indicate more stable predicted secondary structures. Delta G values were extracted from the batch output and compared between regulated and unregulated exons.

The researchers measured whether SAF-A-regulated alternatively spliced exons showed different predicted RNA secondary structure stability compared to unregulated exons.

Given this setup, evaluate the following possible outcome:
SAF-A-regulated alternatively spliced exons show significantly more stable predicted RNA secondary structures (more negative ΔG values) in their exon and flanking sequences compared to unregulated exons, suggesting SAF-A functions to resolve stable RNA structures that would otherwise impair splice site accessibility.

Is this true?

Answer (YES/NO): NO